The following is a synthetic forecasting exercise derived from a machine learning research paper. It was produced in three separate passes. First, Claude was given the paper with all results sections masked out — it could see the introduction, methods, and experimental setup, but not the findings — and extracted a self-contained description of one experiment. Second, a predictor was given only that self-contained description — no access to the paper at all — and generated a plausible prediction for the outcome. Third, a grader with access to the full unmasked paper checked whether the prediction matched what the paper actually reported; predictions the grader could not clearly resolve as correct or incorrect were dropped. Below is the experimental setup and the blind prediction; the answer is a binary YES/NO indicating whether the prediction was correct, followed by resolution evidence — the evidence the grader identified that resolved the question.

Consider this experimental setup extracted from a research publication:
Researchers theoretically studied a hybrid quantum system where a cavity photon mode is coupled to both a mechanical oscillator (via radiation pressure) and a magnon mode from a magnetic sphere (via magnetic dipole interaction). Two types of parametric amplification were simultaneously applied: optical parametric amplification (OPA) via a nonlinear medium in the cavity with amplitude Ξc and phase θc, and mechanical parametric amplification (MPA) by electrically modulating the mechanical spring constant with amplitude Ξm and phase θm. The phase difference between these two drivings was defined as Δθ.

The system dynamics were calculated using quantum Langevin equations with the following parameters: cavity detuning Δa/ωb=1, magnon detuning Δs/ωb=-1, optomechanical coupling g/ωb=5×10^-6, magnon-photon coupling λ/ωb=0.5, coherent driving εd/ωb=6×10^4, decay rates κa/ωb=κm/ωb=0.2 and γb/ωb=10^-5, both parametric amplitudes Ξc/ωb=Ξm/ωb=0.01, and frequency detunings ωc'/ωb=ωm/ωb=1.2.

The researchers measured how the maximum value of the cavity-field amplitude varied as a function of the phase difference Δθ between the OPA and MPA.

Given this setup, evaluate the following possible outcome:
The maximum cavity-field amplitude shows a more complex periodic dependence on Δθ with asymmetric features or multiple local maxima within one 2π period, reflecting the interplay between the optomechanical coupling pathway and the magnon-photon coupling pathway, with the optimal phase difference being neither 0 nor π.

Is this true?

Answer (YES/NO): NO